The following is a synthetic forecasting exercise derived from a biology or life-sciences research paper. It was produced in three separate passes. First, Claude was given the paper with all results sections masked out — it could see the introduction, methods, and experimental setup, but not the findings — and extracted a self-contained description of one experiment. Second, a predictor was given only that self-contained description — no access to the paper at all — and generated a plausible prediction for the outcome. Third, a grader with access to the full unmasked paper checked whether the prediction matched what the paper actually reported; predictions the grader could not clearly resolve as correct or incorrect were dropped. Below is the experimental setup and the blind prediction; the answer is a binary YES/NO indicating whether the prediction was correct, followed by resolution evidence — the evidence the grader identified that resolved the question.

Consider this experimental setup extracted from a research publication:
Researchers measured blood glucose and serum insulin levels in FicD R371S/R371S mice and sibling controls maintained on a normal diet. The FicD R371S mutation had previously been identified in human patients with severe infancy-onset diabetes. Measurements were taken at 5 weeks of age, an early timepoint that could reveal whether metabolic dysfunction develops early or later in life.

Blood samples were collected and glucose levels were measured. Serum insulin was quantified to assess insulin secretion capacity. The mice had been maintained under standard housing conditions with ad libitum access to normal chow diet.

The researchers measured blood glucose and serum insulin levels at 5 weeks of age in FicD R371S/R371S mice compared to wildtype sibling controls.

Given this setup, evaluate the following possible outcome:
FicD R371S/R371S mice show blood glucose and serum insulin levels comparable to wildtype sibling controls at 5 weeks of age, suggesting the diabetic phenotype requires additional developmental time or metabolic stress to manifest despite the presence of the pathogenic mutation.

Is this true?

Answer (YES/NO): NO